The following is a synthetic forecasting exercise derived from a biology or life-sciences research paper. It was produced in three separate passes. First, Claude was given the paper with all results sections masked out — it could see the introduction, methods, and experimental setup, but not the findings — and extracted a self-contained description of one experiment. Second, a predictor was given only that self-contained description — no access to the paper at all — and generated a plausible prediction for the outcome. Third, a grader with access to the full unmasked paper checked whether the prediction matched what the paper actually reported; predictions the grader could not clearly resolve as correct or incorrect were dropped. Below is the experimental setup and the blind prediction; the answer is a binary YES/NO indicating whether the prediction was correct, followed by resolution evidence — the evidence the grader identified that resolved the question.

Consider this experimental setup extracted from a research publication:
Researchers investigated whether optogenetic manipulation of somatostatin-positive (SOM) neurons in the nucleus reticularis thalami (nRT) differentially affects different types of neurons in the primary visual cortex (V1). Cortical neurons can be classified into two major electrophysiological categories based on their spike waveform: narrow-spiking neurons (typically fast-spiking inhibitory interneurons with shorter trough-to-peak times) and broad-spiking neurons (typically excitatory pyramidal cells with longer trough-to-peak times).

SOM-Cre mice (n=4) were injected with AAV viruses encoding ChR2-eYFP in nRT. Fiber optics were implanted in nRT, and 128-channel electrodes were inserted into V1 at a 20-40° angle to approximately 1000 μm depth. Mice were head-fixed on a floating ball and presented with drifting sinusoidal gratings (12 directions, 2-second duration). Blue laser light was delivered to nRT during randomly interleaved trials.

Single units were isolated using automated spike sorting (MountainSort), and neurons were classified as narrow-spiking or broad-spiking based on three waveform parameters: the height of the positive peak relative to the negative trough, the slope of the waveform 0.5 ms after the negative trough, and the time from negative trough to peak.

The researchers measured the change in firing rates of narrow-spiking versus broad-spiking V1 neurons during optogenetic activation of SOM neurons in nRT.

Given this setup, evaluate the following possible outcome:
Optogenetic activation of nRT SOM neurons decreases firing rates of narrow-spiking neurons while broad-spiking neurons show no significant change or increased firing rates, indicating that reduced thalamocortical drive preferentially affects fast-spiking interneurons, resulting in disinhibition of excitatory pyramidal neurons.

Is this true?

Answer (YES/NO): NO